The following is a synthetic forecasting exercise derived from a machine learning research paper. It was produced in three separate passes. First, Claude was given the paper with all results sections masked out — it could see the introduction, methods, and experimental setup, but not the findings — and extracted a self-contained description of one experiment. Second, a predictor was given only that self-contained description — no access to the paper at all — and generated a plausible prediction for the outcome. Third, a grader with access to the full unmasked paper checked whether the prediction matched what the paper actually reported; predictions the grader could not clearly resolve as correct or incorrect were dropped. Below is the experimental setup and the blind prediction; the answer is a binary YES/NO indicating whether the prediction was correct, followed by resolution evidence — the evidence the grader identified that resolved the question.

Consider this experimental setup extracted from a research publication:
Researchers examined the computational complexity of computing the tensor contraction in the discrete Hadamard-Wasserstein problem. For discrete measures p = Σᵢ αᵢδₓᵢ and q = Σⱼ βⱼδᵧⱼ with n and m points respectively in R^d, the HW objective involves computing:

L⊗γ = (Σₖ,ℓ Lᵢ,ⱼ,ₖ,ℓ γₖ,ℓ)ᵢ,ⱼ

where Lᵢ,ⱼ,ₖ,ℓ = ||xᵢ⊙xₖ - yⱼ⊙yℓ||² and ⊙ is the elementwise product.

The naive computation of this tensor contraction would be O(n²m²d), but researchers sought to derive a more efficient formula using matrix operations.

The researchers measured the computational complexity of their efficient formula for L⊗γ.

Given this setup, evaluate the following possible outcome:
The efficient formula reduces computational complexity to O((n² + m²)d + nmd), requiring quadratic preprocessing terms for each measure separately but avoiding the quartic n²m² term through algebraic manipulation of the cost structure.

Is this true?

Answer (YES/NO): NO